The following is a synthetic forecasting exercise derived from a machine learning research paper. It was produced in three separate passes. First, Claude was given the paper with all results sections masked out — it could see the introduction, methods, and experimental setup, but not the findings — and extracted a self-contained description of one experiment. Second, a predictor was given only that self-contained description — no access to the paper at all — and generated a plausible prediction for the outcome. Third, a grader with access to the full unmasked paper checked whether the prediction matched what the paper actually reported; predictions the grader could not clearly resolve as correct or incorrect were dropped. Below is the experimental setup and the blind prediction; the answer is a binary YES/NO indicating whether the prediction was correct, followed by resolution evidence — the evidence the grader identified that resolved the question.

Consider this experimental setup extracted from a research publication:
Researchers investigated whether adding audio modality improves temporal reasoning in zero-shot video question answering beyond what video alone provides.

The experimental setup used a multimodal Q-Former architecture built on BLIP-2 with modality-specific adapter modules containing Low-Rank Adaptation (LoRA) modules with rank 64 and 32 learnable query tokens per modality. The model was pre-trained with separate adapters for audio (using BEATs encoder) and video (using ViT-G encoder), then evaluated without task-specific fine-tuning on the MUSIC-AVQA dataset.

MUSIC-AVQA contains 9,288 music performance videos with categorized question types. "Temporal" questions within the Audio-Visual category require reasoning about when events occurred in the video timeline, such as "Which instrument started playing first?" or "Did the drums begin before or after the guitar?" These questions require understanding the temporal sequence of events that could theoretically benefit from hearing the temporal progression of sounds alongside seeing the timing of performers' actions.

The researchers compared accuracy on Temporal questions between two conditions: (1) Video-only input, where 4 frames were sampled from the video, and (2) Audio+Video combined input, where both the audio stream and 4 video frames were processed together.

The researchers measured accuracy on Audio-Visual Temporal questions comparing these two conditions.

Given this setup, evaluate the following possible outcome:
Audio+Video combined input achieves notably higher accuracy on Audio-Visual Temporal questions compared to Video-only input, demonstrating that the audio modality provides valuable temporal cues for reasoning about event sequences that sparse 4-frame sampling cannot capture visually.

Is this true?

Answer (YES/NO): NO